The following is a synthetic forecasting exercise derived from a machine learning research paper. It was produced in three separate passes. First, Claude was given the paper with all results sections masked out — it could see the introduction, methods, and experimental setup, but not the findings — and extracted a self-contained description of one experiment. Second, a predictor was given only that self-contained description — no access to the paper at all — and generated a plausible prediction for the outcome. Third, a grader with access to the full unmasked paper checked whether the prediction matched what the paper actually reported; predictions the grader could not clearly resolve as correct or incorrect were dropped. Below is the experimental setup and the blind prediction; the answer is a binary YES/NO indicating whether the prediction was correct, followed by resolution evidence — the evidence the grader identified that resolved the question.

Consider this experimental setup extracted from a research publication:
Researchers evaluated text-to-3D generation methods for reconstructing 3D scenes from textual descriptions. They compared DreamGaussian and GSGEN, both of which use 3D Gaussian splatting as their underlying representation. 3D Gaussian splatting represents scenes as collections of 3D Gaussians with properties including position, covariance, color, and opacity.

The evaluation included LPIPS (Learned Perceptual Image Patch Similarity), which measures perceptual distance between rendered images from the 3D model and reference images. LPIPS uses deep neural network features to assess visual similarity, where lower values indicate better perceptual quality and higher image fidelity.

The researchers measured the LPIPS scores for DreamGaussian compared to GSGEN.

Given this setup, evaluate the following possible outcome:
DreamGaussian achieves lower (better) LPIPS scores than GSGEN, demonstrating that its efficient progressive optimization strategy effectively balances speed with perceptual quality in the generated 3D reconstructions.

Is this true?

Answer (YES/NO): YES